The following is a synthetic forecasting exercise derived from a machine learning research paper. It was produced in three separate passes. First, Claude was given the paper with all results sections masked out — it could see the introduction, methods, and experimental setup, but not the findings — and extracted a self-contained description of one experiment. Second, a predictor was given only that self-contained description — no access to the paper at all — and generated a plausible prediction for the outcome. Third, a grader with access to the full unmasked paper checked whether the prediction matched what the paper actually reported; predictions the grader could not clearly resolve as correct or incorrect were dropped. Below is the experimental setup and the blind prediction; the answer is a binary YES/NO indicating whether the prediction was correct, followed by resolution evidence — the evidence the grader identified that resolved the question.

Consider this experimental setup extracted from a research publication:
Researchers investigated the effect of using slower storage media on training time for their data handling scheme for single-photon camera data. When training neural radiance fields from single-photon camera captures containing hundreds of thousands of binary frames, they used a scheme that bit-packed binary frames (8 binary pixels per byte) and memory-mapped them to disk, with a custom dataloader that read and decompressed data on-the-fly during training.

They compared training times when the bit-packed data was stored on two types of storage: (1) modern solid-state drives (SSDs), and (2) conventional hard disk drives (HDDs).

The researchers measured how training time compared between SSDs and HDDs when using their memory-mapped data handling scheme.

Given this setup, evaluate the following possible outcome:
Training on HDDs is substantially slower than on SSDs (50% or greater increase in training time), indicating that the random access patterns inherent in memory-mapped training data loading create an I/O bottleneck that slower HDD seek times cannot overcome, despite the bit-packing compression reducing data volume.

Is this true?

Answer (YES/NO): YES